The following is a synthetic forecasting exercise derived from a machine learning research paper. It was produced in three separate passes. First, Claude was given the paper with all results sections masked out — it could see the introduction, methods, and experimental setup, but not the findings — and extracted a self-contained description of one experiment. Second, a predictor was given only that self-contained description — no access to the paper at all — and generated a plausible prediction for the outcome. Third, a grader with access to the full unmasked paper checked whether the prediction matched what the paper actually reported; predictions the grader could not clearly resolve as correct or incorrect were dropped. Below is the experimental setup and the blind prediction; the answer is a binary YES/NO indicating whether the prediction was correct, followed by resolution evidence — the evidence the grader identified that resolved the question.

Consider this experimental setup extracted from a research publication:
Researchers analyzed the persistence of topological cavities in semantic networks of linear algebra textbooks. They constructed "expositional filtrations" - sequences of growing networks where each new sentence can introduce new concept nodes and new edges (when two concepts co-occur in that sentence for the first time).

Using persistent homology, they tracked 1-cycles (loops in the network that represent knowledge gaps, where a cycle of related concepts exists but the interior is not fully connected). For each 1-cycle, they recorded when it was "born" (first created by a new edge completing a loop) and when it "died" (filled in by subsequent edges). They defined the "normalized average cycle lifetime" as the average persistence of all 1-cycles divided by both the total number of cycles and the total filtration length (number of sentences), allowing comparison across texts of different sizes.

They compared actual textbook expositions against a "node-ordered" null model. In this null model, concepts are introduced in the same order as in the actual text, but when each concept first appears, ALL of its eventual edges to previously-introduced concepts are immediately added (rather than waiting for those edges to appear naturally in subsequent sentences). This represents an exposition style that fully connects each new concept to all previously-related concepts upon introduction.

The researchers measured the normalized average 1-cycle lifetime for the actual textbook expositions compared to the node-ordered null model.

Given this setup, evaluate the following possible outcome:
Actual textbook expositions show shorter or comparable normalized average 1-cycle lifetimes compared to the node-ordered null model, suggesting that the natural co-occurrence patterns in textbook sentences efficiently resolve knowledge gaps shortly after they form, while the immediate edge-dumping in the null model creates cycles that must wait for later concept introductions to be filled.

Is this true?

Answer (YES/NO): NO